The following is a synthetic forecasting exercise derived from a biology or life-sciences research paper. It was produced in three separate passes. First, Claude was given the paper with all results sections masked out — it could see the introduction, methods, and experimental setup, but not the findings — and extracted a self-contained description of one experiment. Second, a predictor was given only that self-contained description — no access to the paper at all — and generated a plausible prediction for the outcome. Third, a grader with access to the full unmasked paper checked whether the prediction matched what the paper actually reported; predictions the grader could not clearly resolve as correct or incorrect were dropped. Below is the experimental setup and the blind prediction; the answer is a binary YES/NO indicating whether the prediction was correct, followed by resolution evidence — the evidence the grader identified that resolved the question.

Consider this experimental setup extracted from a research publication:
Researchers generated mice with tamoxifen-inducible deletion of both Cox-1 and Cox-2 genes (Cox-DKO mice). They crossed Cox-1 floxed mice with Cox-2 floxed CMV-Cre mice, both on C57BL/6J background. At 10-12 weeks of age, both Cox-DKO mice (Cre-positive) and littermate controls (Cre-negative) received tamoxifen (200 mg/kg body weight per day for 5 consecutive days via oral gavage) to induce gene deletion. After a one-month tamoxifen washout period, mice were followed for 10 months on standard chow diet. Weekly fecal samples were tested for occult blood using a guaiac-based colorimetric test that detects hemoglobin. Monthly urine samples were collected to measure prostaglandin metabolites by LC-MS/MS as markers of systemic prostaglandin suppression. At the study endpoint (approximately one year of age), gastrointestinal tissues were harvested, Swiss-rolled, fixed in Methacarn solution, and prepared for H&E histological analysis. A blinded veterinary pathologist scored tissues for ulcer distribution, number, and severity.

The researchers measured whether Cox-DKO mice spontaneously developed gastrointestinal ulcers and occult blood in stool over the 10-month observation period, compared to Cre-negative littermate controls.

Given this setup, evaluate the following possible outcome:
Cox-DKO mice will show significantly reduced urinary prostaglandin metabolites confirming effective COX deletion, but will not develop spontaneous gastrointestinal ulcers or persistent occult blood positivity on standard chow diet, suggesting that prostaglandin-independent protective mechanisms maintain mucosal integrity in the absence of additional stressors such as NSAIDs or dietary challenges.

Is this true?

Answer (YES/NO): YES